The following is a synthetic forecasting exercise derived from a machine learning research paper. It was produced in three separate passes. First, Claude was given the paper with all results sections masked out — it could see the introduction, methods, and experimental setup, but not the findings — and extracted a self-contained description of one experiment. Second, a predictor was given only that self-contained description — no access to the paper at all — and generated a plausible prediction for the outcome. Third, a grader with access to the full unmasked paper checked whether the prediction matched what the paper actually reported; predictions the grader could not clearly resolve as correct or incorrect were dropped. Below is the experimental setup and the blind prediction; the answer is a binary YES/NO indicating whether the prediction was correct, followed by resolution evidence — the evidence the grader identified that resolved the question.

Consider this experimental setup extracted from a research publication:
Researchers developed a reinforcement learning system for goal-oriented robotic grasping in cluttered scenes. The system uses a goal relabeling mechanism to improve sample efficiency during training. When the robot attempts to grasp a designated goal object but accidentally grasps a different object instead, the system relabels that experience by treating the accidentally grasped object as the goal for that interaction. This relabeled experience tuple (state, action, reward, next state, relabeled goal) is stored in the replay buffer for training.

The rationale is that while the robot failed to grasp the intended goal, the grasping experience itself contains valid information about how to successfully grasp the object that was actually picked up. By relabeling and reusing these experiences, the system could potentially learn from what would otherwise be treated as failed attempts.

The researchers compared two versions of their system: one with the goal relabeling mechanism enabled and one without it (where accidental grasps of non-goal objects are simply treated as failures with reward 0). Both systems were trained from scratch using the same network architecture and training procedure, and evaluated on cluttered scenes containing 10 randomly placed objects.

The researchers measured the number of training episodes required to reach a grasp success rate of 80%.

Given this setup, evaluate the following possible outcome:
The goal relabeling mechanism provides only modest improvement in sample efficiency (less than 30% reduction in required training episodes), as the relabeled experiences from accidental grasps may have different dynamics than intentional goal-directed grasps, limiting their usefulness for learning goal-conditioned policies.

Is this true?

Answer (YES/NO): NO